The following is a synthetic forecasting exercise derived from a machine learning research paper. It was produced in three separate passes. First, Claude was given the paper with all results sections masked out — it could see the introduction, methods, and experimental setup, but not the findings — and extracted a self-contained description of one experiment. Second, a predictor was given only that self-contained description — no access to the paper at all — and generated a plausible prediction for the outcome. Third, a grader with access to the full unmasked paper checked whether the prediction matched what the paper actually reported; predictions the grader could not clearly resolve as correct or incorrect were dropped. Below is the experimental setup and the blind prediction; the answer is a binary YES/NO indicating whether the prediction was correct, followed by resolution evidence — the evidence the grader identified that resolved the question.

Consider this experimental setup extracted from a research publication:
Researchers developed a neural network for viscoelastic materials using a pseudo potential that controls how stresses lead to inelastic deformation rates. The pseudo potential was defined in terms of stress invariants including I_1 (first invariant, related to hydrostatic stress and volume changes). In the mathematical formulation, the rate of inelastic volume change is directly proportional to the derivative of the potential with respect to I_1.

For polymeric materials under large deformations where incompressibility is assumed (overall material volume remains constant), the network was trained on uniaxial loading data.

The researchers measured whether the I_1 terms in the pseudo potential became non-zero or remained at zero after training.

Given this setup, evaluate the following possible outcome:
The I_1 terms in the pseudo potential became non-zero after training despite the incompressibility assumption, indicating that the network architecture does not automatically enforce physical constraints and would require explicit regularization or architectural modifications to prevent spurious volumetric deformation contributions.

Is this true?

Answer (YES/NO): NO